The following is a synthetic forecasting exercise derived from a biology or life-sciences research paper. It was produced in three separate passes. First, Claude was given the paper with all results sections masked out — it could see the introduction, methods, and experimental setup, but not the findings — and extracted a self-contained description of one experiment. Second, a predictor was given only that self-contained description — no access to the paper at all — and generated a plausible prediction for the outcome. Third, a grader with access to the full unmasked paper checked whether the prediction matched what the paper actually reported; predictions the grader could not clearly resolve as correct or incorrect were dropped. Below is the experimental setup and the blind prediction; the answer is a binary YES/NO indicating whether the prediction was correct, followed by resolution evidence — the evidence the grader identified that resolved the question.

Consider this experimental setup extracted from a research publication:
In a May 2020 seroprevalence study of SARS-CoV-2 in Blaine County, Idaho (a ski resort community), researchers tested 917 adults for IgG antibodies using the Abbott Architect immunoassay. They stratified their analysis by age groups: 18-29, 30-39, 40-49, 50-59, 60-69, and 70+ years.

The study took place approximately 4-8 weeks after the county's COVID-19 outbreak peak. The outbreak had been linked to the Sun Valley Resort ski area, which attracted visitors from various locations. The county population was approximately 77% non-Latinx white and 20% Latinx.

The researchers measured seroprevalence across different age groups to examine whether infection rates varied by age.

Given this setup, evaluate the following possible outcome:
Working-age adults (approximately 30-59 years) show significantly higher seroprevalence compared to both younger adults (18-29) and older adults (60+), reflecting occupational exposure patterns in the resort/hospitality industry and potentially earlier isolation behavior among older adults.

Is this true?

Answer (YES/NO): NO